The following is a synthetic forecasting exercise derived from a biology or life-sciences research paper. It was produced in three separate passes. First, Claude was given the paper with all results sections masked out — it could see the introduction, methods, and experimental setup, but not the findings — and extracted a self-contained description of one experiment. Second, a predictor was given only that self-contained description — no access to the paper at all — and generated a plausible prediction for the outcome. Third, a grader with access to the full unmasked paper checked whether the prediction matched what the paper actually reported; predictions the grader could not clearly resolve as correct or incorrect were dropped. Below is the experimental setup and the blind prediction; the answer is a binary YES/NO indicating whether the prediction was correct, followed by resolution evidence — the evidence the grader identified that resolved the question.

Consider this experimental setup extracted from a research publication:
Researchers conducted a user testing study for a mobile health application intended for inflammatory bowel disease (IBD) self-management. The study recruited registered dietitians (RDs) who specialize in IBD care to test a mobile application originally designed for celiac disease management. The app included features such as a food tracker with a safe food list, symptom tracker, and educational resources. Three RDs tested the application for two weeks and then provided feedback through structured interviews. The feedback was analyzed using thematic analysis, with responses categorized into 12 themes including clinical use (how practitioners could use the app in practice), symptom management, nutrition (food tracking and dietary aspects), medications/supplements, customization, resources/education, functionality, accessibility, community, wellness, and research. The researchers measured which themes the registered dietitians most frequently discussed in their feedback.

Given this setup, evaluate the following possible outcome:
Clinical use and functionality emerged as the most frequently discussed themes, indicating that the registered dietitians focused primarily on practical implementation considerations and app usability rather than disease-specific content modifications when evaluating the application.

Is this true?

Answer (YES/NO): NO